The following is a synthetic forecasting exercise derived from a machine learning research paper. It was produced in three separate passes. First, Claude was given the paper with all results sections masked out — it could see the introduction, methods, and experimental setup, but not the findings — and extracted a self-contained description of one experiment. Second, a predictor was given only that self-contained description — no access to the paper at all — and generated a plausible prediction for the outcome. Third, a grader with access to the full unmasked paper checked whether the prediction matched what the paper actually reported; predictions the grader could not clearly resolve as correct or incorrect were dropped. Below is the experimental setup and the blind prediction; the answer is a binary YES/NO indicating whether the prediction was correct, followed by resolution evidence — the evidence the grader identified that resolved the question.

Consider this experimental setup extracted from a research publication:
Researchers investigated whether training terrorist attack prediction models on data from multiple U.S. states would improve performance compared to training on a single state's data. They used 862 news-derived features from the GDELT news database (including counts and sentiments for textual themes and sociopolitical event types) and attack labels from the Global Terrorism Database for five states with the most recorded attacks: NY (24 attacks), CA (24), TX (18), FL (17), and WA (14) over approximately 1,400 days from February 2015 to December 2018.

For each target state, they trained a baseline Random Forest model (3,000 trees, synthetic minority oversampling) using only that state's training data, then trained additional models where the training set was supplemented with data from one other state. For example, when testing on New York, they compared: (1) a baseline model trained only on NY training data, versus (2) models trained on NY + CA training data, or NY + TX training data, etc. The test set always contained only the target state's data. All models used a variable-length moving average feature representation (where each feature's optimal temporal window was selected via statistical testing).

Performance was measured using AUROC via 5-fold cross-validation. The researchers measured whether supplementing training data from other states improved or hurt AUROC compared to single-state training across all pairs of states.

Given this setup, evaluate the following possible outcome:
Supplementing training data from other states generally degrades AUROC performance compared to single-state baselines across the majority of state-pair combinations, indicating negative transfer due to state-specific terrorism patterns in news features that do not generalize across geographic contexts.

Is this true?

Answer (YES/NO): YES